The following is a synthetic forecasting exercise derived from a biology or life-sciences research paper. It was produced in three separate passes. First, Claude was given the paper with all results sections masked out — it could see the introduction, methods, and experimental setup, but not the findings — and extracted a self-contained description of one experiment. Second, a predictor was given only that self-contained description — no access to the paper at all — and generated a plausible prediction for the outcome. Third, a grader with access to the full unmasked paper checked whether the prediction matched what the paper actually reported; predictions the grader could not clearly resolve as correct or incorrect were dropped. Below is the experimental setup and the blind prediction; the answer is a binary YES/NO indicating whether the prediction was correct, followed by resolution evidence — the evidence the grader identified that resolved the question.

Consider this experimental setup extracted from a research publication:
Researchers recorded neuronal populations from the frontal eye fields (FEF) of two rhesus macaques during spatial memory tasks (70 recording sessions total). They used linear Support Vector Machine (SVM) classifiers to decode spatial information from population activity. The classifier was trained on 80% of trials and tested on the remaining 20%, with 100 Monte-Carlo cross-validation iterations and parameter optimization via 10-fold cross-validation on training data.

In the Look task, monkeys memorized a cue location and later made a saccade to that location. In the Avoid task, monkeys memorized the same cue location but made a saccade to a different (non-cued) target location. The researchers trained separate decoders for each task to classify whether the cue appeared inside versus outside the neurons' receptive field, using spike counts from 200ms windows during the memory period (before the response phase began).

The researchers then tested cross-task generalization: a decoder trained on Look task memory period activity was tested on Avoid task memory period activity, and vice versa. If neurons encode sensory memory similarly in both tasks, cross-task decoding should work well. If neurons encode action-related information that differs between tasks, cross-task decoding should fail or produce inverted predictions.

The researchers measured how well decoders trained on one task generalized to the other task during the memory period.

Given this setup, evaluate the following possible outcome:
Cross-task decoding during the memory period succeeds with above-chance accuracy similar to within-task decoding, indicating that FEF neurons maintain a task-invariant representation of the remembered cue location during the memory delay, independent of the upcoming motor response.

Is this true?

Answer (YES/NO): NO